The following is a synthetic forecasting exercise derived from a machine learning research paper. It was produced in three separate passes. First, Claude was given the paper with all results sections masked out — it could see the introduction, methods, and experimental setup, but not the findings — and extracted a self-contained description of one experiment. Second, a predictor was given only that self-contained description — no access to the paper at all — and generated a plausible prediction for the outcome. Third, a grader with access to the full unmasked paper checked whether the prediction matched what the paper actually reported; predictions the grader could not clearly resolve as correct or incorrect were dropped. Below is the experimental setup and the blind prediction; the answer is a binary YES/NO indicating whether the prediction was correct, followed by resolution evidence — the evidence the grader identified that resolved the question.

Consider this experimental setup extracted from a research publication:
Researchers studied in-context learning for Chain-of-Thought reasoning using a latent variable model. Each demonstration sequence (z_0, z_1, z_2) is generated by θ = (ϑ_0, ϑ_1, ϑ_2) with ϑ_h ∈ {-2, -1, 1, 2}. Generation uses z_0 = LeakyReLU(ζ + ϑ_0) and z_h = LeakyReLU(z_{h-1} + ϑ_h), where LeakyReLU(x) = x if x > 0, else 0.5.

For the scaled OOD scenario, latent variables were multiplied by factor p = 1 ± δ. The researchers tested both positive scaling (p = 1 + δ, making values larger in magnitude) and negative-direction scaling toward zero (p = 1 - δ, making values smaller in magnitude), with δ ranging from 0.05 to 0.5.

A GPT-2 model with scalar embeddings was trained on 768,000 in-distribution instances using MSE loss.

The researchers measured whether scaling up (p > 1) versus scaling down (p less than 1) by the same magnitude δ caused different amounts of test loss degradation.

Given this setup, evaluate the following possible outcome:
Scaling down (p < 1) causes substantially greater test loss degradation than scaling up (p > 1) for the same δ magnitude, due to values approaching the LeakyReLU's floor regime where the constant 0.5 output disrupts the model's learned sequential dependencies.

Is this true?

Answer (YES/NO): NO